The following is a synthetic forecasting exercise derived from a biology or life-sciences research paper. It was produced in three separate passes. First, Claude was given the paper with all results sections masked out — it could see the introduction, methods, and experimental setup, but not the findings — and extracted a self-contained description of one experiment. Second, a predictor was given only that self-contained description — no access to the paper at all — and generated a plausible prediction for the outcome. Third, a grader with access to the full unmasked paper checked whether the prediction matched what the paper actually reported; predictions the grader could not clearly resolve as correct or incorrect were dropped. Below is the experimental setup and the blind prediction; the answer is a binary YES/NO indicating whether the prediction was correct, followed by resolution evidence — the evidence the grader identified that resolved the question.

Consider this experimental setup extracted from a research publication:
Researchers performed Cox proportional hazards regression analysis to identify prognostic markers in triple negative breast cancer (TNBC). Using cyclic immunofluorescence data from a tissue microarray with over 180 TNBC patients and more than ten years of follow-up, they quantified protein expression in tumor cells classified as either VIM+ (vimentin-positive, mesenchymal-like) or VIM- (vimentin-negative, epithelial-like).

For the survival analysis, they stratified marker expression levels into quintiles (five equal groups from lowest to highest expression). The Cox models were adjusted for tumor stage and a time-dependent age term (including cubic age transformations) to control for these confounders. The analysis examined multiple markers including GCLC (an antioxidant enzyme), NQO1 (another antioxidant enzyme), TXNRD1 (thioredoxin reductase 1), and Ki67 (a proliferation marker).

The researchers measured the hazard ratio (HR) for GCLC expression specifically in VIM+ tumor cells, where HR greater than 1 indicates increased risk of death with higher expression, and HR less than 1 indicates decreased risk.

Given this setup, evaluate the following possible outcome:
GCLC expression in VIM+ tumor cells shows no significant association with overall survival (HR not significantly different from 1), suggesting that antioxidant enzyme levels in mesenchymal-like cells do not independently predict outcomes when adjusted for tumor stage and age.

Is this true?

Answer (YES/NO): NO